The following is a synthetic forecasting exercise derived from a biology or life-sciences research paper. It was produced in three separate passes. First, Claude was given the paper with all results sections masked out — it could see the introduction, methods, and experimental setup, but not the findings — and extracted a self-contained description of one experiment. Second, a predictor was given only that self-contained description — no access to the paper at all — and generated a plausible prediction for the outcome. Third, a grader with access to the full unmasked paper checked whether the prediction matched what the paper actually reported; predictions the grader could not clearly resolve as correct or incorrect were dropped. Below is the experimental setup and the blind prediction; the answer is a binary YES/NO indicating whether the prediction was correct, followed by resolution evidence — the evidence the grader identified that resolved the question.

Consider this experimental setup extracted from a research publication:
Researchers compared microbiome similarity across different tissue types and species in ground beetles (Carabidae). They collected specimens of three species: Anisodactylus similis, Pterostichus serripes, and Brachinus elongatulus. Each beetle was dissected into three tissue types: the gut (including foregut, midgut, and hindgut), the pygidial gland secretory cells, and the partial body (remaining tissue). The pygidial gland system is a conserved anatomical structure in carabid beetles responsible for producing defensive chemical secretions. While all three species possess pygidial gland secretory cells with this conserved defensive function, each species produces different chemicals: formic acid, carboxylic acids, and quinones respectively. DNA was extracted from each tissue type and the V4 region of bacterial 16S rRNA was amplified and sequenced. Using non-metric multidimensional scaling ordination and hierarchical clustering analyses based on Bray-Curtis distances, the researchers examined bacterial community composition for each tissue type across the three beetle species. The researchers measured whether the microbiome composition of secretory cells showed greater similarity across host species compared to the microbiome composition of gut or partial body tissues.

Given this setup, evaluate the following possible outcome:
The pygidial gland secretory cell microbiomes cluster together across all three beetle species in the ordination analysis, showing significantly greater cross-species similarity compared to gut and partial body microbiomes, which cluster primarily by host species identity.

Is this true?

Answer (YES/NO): YES